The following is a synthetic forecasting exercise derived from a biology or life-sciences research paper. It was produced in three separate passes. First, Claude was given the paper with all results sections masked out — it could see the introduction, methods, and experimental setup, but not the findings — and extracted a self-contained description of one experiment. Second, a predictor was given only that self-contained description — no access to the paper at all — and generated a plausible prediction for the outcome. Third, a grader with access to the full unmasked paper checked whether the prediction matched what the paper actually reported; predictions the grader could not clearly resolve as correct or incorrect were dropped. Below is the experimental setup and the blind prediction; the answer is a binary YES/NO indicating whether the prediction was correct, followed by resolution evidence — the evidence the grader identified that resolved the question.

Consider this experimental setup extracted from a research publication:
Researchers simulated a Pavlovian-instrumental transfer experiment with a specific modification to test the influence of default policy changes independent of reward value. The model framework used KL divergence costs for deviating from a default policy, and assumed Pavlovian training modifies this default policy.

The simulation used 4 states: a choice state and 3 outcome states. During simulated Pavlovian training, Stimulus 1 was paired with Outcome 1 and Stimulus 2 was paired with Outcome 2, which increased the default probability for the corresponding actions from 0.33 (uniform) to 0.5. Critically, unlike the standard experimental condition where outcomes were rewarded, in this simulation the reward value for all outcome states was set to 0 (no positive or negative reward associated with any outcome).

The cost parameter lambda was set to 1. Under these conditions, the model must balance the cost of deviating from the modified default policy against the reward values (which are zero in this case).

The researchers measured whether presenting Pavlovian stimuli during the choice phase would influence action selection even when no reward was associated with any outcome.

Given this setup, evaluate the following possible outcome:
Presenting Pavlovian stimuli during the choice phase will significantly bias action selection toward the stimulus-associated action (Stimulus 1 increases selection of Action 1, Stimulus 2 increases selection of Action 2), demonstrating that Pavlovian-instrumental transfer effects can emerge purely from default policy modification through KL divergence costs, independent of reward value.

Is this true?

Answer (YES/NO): YES